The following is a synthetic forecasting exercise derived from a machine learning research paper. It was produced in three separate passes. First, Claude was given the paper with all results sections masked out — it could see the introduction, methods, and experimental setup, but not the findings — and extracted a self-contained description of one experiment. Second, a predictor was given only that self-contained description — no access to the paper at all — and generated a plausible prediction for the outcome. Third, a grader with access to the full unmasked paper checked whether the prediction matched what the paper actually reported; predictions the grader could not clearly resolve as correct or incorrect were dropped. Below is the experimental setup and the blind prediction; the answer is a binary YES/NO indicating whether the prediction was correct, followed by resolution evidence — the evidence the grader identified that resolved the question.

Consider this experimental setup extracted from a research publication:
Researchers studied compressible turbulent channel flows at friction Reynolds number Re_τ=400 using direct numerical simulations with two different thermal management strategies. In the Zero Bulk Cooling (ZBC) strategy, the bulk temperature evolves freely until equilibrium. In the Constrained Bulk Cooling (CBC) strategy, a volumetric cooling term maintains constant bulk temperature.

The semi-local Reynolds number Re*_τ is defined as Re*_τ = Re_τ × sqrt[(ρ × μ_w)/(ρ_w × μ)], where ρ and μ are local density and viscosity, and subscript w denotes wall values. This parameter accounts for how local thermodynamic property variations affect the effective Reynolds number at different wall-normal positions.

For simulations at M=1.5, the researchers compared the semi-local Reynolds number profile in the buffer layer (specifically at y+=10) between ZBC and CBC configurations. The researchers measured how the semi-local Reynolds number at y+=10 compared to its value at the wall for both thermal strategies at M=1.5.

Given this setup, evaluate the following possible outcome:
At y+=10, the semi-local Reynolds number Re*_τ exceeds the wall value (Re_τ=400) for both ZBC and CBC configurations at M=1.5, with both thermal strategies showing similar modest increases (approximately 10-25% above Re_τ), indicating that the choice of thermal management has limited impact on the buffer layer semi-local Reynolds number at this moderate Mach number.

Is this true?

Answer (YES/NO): NO